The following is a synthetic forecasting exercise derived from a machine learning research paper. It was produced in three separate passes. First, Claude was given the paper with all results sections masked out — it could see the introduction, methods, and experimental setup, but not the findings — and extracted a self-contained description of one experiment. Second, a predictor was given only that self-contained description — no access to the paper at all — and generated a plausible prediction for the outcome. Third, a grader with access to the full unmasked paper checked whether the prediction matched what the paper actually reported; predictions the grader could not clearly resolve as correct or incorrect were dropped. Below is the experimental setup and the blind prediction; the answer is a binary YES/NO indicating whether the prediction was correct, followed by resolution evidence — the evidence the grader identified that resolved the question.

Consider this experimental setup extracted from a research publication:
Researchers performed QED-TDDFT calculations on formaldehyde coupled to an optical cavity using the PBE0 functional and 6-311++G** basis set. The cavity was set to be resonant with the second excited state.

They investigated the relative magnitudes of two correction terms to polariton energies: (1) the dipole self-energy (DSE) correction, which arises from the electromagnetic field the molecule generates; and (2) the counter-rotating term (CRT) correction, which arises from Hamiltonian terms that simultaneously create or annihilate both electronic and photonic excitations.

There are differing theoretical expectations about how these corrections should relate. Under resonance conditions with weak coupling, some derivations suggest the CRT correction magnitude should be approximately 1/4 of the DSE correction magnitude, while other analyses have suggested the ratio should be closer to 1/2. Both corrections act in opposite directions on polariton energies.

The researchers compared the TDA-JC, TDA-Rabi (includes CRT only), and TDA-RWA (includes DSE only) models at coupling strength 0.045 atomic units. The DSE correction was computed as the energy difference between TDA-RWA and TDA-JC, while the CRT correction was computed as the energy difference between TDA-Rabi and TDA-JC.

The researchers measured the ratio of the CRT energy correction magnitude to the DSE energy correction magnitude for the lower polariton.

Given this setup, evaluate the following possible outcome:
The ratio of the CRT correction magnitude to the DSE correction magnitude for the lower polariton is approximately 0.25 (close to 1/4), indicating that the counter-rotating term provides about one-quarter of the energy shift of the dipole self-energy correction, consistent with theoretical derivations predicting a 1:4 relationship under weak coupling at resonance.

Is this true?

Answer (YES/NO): YES